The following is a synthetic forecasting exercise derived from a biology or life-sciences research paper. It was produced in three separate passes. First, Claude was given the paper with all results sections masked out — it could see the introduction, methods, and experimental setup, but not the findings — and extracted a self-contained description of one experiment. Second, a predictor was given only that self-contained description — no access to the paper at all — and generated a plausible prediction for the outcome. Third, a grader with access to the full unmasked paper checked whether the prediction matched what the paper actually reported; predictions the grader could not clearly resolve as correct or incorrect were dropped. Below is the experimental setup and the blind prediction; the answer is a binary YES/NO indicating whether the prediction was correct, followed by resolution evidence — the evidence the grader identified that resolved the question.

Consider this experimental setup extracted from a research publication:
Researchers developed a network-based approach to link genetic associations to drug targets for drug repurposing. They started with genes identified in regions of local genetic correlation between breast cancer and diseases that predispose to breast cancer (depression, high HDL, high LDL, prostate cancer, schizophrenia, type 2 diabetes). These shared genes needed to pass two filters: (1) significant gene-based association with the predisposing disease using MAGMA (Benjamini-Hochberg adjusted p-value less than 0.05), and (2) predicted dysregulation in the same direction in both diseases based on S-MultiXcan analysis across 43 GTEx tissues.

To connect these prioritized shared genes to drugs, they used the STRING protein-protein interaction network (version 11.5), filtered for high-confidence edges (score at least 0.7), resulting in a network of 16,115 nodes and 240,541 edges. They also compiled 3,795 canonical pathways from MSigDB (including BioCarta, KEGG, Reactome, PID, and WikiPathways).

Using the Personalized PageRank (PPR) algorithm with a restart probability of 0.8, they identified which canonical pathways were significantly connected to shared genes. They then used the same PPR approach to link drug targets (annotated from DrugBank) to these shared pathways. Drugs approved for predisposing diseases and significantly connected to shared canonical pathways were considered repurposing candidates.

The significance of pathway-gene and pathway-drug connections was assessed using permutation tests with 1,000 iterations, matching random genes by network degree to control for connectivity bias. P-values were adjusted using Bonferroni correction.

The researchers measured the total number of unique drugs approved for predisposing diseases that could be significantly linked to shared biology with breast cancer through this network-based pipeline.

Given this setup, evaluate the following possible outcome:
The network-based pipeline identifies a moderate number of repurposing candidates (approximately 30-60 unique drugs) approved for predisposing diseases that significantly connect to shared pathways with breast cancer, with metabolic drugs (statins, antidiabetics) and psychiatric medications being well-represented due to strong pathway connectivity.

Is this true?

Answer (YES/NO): NO